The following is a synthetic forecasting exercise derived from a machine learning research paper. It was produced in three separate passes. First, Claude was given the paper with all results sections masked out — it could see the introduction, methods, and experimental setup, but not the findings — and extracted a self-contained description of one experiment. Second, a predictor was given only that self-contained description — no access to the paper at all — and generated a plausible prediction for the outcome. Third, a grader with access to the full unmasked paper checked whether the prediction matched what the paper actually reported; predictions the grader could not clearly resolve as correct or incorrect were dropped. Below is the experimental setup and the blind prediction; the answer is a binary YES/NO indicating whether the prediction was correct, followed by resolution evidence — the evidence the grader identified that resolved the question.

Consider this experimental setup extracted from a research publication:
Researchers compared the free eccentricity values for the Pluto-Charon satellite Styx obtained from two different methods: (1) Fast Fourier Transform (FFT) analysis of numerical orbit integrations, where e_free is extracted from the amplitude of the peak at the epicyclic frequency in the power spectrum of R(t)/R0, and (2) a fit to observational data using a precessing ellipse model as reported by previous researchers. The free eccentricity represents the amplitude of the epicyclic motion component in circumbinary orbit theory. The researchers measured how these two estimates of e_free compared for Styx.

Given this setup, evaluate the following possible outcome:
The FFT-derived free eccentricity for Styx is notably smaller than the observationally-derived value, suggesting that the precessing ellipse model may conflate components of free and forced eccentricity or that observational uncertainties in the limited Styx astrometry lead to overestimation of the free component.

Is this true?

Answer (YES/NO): YES